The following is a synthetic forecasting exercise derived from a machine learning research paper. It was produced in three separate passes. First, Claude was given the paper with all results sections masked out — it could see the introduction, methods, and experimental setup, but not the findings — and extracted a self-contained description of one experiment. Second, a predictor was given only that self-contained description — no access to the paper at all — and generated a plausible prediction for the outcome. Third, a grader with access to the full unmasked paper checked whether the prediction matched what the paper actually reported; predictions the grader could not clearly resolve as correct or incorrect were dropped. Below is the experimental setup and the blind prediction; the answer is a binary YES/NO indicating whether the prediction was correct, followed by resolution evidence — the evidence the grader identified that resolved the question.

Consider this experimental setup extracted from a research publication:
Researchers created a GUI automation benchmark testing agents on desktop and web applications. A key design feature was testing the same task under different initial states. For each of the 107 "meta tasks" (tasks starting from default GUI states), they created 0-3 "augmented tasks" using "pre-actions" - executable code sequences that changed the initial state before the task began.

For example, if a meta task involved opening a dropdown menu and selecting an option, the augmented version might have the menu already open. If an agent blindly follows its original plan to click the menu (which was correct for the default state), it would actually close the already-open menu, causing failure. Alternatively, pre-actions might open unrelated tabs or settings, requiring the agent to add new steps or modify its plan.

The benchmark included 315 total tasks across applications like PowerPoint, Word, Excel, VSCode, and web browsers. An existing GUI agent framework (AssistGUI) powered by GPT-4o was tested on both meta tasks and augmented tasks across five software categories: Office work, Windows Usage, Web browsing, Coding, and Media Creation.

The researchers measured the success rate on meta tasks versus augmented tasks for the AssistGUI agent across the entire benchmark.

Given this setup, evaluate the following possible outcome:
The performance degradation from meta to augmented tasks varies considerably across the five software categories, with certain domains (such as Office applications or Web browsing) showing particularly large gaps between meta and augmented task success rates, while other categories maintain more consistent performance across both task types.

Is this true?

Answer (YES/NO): NO